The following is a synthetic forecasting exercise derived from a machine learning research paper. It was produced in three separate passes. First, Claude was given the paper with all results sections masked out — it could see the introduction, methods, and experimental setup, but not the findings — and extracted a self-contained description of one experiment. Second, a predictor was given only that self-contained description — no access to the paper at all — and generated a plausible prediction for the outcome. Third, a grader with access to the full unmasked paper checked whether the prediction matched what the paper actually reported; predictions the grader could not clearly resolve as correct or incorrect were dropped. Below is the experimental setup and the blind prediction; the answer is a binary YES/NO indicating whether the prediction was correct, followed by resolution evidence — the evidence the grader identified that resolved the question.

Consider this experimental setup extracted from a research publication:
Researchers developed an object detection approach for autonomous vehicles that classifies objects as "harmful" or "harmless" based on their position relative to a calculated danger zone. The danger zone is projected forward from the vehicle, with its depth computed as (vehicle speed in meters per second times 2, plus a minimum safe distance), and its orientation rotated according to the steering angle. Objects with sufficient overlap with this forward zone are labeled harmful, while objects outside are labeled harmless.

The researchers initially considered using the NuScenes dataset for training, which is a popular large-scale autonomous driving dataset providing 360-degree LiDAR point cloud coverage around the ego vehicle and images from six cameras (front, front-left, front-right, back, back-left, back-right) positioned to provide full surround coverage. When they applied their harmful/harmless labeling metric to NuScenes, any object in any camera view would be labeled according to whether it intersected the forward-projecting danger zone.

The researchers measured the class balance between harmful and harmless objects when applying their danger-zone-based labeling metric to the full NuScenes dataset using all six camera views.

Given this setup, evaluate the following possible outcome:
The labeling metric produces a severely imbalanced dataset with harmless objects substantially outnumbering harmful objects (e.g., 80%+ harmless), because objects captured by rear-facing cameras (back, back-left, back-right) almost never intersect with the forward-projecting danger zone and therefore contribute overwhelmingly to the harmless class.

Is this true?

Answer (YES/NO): YES